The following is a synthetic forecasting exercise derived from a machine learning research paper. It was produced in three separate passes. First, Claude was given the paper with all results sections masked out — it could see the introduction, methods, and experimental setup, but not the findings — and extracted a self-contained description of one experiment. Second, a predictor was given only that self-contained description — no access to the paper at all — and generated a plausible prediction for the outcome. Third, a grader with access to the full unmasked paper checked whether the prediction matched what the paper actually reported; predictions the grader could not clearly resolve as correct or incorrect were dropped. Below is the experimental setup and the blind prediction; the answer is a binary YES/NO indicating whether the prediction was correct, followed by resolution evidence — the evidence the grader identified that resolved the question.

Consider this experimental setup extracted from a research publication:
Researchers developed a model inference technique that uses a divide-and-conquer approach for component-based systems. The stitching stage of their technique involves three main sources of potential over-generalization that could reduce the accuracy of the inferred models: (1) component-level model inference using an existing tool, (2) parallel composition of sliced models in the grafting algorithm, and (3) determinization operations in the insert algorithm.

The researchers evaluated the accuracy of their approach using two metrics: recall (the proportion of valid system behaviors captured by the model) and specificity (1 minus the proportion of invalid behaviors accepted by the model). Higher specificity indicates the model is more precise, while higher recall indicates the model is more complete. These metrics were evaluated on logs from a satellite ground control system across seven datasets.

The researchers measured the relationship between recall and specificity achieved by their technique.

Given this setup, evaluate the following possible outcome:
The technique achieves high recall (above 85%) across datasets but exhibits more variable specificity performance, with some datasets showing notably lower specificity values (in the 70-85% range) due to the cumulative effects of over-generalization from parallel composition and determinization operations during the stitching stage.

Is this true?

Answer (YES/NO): NO